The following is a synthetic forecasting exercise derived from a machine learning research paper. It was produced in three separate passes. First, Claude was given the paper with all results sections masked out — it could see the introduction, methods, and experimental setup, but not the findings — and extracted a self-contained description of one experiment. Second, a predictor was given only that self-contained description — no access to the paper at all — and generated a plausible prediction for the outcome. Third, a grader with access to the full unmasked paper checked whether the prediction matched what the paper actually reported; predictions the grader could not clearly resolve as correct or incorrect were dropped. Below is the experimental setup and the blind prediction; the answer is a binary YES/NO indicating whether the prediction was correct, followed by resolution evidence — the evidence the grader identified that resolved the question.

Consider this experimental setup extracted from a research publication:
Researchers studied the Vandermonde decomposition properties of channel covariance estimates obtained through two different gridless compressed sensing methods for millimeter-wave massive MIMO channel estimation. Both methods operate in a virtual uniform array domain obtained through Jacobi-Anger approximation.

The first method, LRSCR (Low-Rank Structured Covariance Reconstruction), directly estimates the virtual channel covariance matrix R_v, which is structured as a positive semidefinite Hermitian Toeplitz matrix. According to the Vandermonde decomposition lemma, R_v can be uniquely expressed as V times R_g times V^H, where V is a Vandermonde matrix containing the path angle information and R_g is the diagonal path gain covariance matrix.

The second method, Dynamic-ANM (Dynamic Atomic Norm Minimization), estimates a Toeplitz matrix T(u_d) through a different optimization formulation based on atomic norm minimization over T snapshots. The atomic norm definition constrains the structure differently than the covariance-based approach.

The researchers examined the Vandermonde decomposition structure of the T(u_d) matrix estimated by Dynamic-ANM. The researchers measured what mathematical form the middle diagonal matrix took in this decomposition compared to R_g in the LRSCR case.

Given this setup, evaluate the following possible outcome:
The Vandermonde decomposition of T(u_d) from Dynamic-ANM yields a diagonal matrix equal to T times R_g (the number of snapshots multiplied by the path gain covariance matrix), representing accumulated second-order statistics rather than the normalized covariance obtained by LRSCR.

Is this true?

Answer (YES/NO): NO